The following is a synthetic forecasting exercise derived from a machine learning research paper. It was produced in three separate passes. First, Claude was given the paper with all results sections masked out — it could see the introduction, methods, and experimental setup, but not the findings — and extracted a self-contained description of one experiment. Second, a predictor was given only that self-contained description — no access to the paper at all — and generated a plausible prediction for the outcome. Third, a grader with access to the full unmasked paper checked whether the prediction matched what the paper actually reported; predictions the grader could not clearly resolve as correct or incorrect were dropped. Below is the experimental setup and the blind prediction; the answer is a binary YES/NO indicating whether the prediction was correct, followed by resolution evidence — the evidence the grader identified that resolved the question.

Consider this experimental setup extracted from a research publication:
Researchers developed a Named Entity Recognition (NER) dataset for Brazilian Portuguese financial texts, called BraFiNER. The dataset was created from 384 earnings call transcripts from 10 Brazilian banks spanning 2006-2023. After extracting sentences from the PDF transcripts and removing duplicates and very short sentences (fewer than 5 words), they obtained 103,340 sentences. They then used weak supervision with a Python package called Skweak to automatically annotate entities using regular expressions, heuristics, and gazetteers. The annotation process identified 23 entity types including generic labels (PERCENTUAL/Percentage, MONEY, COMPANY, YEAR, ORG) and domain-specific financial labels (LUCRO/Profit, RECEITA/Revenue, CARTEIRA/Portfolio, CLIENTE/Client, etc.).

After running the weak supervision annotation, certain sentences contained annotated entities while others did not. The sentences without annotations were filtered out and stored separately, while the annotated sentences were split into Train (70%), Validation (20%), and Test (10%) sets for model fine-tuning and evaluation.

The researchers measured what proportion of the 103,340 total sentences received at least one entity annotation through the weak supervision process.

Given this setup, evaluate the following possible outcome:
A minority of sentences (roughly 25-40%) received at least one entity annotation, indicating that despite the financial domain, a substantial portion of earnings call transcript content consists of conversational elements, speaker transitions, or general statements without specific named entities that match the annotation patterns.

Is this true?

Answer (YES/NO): NO